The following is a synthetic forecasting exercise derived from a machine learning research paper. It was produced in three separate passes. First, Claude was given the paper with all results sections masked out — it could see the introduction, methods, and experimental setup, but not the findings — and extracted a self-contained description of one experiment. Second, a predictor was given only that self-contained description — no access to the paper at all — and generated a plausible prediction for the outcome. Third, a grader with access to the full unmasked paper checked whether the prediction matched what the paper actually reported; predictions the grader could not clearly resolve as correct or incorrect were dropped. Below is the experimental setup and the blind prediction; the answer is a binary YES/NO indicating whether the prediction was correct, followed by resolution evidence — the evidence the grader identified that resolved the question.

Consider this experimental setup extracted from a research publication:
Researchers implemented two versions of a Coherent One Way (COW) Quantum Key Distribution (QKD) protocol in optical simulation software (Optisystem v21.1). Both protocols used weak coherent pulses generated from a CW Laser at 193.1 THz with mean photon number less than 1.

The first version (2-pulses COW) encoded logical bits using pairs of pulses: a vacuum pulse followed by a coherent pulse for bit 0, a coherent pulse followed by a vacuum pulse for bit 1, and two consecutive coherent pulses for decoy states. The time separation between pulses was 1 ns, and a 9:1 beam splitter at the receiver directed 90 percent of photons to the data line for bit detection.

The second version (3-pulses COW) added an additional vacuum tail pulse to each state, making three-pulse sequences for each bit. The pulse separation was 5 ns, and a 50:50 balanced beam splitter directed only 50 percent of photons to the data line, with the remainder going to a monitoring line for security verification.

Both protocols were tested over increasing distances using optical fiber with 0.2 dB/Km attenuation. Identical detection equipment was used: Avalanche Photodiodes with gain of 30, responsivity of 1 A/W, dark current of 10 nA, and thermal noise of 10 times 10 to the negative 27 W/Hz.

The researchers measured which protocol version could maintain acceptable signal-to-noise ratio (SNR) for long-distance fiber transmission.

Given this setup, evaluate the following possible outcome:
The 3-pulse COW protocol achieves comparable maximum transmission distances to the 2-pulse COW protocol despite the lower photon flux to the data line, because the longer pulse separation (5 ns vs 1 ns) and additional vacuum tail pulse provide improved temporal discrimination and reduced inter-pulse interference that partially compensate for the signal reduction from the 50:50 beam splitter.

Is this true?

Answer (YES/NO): NO